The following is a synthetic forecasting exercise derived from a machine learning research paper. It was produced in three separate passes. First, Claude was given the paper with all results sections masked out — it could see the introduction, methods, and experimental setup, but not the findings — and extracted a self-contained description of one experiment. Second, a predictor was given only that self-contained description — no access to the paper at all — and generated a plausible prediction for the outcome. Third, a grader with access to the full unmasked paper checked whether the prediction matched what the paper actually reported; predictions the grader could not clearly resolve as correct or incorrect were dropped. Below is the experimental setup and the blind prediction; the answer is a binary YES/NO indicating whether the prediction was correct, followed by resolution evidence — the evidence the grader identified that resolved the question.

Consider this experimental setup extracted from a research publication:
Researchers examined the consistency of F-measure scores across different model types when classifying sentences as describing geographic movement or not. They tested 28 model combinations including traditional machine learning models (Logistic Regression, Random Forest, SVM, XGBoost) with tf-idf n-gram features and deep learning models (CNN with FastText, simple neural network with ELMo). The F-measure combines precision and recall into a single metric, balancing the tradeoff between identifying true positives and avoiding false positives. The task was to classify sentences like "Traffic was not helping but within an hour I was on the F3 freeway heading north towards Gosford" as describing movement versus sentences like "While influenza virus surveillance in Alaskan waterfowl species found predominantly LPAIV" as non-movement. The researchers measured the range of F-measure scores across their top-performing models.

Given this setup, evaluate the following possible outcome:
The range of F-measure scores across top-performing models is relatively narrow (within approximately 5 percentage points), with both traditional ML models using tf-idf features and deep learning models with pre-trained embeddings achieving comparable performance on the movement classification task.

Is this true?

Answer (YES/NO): NO